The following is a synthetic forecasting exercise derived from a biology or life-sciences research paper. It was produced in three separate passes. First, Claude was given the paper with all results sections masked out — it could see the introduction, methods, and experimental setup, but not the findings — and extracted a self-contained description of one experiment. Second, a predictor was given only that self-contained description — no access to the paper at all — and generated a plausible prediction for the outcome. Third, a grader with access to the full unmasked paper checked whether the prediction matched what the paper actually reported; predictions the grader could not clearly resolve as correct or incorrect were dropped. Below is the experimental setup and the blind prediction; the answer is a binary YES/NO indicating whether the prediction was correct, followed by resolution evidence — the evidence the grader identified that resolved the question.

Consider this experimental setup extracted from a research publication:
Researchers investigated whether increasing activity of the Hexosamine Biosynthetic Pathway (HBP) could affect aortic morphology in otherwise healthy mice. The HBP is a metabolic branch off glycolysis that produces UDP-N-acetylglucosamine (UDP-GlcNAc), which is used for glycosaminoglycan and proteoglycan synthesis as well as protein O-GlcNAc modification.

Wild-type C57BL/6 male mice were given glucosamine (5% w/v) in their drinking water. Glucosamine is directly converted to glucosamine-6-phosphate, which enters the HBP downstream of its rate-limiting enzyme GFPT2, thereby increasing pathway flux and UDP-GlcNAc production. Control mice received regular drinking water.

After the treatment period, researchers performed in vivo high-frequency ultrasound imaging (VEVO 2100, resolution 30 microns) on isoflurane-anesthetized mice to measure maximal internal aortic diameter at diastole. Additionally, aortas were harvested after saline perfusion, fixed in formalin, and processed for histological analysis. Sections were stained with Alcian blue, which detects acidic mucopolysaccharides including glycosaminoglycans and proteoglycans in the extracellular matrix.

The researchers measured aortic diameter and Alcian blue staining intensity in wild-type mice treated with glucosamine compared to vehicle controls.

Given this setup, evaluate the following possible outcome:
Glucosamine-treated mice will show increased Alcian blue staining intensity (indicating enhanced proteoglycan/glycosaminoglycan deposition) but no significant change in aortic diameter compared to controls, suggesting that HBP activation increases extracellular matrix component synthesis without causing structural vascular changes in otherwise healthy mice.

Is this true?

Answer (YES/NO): NO